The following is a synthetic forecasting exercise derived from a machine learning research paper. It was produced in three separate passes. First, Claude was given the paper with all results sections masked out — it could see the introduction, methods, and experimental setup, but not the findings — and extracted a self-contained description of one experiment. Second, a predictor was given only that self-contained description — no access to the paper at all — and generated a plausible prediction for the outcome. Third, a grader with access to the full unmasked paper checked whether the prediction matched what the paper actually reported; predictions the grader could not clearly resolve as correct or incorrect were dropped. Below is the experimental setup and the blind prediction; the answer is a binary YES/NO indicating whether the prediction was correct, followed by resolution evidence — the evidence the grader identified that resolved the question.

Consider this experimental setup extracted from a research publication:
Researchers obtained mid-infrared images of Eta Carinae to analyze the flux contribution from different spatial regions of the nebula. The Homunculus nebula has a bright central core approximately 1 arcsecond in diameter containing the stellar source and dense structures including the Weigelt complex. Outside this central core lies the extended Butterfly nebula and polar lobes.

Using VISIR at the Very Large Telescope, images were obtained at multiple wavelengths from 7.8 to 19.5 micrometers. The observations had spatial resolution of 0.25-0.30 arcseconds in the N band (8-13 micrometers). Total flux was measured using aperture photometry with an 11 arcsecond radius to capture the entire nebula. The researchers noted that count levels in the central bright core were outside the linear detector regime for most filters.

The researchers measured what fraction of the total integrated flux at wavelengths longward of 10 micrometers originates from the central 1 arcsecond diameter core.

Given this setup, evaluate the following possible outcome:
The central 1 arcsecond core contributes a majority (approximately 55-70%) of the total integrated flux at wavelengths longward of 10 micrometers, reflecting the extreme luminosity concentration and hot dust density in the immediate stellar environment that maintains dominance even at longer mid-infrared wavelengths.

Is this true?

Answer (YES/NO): NO